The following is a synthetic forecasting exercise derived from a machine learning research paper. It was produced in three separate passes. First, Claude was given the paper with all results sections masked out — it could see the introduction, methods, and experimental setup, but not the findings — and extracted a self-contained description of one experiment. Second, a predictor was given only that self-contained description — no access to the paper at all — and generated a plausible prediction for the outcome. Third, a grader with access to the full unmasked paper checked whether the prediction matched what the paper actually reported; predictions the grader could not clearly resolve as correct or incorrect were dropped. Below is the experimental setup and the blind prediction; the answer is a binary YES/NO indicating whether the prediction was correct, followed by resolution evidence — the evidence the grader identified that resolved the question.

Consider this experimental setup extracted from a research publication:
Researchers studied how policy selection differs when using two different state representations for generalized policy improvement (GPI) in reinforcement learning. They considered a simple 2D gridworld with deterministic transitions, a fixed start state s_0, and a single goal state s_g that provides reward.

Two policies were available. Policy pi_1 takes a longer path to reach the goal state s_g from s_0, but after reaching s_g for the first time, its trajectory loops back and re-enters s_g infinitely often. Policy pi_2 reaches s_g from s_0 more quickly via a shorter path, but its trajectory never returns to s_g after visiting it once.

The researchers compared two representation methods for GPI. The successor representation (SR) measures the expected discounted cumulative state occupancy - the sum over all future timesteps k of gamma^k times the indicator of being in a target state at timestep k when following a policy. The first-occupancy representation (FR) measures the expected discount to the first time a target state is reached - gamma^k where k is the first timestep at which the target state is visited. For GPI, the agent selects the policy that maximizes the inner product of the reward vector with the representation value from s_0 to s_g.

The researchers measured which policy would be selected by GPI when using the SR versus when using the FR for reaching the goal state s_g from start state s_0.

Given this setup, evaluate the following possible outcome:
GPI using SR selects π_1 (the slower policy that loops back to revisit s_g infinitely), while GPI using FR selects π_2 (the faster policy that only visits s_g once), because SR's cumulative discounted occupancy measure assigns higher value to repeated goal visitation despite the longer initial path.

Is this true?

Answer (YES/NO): YES